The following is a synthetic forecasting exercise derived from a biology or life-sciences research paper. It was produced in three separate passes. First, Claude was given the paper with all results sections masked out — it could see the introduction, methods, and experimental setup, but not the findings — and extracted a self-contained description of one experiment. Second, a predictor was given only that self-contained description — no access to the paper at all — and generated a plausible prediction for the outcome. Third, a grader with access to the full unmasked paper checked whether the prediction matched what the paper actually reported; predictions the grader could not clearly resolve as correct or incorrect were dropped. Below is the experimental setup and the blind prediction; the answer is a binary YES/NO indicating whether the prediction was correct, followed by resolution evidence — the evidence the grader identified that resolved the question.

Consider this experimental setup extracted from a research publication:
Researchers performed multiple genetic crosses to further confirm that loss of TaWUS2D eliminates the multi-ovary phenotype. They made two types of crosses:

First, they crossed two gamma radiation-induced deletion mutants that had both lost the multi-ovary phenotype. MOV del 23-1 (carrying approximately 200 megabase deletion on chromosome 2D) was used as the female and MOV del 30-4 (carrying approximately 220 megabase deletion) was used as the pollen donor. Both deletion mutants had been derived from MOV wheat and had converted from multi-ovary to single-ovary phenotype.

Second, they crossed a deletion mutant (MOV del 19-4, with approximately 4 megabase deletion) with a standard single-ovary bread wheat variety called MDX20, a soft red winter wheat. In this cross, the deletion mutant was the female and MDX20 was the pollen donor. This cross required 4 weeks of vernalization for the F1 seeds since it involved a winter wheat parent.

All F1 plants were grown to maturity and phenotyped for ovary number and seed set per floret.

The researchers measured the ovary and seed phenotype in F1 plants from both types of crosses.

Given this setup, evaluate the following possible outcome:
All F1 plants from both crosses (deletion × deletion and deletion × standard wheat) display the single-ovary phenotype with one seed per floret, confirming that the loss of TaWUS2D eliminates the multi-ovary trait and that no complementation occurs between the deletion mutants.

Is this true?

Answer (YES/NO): YES